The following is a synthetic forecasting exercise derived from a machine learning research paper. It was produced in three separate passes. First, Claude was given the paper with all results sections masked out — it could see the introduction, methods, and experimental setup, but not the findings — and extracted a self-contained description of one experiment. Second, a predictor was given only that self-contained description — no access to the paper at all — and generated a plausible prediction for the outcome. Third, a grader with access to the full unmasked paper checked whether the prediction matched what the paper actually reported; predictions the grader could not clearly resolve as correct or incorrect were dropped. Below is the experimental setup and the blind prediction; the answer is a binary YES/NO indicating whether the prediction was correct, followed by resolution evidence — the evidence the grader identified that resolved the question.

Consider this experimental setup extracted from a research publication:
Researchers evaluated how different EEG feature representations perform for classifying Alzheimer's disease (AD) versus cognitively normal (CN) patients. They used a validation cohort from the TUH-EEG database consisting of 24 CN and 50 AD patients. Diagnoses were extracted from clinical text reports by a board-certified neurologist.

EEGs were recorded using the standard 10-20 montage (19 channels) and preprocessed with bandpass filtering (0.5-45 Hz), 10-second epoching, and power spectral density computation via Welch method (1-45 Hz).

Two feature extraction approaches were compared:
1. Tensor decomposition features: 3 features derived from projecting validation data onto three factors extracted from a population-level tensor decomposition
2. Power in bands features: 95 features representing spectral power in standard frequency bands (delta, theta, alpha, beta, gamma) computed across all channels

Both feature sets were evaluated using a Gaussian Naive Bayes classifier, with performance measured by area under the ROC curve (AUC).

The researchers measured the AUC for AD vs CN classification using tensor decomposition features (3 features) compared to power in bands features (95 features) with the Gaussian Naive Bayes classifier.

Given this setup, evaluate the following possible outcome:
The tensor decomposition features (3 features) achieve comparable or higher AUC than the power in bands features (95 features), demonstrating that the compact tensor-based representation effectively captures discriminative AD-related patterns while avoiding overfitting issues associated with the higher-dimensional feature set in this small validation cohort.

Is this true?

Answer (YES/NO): YES